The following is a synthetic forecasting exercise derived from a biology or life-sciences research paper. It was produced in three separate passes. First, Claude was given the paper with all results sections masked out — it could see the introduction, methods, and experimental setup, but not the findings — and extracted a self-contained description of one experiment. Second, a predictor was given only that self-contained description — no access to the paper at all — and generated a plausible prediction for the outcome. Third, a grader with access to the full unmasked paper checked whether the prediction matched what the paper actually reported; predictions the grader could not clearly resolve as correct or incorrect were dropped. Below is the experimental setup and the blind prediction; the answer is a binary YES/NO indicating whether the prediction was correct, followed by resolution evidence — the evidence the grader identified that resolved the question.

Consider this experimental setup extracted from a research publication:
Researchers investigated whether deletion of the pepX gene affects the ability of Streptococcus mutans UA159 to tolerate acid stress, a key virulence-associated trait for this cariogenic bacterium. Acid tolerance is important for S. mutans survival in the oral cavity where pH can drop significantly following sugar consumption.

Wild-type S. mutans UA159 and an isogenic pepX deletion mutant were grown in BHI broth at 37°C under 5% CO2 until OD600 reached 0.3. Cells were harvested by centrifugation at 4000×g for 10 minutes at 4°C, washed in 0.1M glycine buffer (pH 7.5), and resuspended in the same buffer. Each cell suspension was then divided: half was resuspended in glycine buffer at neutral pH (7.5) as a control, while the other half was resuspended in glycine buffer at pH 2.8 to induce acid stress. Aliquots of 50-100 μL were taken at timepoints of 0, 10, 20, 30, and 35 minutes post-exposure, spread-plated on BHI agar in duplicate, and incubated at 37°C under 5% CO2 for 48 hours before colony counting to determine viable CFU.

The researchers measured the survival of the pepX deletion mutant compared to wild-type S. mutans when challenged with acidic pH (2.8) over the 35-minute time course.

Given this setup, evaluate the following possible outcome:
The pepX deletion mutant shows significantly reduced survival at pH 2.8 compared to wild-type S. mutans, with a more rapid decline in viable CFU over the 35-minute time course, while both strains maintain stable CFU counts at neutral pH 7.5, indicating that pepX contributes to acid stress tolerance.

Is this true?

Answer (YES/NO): YES